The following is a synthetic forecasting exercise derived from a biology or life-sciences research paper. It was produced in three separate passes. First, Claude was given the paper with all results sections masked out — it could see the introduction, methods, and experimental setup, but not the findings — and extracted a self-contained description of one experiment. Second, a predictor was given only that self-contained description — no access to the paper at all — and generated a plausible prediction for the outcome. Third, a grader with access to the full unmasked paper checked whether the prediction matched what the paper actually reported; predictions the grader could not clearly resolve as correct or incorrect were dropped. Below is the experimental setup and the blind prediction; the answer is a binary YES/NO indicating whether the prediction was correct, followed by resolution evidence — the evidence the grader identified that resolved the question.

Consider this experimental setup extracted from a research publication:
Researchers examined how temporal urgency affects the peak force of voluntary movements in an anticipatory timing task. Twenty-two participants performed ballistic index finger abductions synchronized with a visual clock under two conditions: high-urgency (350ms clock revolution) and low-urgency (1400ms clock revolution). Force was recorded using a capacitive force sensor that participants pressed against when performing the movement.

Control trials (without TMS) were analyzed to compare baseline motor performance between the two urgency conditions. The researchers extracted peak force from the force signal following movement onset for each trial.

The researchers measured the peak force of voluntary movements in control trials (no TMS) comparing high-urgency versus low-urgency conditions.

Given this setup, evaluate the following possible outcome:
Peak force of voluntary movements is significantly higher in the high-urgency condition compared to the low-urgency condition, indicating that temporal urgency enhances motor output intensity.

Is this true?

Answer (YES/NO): YES